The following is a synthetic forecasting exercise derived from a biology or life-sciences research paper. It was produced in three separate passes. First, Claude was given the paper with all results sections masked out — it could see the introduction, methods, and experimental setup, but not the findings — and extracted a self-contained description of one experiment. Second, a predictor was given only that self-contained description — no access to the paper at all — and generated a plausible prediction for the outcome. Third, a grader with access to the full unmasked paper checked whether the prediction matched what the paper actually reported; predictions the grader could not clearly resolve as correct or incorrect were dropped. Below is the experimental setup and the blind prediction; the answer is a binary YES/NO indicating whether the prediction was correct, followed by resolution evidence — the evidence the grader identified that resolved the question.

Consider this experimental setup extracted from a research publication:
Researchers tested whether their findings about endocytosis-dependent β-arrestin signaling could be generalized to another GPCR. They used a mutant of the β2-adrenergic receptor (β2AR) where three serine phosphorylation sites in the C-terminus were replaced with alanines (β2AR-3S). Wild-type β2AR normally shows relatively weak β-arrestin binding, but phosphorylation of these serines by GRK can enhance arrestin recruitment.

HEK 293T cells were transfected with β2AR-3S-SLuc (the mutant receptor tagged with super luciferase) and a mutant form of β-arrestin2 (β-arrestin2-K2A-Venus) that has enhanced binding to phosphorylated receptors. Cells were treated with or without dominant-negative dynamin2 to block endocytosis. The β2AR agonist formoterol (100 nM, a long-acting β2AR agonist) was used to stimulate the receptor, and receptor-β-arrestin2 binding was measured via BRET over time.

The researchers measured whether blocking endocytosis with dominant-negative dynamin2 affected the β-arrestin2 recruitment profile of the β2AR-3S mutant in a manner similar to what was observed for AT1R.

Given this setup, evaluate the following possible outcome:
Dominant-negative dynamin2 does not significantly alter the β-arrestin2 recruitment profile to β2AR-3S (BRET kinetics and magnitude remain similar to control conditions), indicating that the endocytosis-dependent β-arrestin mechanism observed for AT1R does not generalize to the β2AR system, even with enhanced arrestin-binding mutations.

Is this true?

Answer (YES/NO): NO